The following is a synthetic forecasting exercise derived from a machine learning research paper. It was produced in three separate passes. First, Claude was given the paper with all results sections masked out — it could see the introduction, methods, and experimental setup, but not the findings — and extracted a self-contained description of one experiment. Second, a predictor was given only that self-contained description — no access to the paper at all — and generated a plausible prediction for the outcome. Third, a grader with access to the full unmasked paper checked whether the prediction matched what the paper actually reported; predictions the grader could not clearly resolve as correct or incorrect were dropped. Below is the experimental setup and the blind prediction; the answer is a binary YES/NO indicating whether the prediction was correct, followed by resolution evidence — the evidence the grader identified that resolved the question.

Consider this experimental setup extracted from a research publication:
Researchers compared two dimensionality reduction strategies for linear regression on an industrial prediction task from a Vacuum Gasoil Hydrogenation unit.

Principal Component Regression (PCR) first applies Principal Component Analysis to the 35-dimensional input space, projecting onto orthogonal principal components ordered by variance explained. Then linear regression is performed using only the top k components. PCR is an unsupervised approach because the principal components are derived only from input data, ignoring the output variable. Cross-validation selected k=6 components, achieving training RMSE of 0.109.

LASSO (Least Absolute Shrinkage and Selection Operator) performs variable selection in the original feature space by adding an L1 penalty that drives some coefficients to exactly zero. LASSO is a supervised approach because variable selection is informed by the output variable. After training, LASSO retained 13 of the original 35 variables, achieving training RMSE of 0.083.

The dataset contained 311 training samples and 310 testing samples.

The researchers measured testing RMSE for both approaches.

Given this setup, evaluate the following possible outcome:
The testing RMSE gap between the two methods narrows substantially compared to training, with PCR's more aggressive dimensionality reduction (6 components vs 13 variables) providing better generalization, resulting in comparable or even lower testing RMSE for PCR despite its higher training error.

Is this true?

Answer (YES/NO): NO